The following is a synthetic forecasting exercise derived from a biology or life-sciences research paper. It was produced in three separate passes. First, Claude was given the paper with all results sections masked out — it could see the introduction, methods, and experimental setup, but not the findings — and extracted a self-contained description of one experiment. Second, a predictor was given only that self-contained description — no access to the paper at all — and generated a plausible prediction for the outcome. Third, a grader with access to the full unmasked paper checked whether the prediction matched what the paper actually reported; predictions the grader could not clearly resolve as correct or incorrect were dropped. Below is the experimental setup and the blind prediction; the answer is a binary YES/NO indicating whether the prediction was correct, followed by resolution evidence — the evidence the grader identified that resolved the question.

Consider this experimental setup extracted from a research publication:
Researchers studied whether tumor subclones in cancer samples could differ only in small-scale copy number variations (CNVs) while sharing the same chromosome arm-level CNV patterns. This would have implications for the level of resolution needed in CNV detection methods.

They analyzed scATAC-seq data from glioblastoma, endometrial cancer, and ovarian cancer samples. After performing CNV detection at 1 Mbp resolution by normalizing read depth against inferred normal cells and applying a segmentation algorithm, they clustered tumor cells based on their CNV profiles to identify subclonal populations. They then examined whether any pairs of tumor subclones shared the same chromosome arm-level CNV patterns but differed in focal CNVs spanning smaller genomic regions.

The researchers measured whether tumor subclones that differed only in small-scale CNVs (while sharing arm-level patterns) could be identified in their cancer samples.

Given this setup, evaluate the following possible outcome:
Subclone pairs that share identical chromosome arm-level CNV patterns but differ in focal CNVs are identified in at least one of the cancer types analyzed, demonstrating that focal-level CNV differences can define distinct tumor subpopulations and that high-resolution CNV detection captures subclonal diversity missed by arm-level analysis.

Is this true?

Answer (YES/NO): YES